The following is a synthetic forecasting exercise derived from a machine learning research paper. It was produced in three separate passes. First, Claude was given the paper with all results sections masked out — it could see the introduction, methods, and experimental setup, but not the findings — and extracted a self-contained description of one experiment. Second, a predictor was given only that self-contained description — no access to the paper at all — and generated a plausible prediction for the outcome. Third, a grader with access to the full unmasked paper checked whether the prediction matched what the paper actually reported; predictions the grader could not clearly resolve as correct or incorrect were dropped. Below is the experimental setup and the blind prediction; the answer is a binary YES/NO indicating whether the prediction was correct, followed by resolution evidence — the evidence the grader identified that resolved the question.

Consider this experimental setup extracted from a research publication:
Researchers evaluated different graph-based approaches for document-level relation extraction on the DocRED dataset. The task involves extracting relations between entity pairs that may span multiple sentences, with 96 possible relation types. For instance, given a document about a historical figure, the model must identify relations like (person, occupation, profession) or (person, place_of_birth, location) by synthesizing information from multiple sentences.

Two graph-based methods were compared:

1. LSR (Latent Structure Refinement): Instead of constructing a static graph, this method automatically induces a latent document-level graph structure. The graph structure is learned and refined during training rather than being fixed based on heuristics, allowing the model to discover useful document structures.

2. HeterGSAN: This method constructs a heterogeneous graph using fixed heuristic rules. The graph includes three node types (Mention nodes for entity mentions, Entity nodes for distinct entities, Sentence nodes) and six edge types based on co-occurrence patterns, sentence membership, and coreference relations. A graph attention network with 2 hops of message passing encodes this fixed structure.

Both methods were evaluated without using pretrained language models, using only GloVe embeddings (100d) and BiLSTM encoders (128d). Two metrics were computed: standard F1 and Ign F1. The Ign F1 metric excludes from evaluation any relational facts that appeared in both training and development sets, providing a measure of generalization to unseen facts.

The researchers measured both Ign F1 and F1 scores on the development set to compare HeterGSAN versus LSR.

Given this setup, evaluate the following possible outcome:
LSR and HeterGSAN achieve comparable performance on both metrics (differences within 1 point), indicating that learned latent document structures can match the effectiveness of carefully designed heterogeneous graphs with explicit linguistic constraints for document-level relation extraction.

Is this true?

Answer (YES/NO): NO